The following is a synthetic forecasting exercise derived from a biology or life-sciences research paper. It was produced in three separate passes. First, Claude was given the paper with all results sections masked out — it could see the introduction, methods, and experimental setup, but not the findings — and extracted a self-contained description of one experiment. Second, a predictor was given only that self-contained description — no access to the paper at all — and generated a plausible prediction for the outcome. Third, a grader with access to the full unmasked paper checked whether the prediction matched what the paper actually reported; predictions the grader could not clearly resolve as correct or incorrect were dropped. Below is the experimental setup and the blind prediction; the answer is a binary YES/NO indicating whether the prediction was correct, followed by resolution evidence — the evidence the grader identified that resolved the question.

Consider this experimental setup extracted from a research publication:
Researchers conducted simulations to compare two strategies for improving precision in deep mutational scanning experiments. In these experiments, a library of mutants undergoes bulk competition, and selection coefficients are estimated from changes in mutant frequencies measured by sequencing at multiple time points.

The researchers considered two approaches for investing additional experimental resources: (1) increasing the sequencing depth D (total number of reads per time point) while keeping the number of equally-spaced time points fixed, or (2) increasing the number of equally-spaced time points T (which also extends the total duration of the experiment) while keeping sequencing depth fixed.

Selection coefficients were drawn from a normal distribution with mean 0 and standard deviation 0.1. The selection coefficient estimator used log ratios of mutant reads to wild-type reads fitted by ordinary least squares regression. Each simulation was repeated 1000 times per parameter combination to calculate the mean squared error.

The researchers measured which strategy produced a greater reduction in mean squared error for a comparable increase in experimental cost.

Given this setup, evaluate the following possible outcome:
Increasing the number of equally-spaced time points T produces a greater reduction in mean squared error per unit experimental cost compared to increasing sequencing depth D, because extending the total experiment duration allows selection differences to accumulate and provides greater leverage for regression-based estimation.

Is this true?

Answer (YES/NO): YES